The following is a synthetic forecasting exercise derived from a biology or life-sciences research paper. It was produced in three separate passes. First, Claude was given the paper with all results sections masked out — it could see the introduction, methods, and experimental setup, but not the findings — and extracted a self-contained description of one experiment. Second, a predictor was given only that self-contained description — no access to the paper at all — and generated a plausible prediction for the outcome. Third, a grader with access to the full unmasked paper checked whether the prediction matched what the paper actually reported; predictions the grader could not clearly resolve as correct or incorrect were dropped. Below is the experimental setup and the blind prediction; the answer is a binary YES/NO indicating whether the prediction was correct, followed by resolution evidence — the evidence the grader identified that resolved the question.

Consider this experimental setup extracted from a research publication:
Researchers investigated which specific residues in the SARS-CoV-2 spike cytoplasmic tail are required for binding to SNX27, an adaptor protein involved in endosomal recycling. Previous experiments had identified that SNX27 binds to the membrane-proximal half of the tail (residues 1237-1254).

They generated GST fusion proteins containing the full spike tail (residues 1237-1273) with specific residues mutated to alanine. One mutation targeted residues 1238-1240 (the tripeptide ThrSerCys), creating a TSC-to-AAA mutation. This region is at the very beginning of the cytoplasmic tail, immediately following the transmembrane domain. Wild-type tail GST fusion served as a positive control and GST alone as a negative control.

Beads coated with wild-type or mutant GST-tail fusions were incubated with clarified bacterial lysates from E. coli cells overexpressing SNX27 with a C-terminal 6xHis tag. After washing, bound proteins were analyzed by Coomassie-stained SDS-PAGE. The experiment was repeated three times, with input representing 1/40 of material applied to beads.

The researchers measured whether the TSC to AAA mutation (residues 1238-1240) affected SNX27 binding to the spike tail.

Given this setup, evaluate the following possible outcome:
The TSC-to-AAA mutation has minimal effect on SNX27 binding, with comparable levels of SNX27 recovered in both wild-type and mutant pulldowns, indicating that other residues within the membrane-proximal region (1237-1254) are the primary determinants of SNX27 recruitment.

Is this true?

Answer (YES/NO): NO